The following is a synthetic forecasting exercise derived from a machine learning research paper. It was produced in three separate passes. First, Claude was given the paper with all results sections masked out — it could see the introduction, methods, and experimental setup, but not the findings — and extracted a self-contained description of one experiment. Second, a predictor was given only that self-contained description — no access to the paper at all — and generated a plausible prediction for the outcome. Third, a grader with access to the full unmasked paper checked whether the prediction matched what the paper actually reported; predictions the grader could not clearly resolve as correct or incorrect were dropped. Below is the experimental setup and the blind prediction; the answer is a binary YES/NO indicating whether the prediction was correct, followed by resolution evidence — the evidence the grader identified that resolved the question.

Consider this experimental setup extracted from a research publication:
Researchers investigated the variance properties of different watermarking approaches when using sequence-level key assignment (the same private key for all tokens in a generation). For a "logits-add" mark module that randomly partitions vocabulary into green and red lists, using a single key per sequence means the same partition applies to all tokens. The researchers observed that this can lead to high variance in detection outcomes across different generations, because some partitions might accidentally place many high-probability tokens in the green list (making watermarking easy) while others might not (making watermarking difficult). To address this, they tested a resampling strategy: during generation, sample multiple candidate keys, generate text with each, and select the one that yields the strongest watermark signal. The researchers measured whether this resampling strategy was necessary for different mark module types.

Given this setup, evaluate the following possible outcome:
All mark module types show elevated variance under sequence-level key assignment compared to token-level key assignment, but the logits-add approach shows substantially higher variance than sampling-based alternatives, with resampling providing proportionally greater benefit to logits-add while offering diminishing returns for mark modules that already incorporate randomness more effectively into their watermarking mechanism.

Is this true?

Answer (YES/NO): NO